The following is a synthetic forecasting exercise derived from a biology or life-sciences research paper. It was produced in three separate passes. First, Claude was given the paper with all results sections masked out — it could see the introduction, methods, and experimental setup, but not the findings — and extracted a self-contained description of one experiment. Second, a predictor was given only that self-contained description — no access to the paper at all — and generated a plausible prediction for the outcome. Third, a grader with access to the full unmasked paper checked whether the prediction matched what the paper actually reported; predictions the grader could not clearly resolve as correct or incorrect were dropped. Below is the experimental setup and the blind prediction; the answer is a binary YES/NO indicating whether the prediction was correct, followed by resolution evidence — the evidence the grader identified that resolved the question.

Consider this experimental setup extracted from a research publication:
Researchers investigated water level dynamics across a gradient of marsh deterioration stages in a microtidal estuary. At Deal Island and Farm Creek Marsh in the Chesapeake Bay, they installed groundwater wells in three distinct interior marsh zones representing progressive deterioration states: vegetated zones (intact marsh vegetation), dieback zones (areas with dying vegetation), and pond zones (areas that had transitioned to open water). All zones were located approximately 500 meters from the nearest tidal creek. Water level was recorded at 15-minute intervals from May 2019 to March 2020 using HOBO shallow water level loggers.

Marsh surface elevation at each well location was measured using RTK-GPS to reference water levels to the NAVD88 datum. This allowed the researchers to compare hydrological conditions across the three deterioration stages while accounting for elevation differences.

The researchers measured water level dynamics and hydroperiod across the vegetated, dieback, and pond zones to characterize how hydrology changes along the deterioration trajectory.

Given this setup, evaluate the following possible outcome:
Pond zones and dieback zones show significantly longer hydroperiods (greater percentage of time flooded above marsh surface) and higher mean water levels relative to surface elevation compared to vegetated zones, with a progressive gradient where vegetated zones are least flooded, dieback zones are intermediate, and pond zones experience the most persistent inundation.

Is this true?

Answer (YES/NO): NO